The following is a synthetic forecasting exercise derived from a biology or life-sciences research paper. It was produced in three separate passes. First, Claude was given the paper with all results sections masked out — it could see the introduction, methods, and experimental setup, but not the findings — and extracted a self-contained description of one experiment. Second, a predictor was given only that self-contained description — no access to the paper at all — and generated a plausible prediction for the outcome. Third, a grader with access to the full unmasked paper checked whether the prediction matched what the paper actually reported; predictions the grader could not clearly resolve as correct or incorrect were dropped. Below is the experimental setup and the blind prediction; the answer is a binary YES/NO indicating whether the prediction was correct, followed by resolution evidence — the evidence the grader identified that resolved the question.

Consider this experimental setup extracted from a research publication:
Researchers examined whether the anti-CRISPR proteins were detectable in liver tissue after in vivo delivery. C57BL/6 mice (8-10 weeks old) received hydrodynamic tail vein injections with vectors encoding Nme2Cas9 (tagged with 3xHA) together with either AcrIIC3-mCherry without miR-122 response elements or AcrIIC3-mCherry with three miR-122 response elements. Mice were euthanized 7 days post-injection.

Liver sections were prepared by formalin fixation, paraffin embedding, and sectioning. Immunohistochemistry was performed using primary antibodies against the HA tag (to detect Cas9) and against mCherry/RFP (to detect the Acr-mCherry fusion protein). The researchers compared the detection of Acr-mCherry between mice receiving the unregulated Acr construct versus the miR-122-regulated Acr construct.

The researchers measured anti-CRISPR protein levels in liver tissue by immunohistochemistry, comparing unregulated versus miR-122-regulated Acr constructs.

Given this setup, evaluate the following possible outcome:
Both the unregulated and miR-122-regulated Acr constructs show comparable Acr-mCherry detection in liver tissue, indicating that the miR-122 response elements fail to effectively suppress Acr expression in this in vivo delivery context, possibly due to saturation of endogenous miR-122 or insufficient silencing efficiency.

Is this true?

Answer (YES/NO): NO